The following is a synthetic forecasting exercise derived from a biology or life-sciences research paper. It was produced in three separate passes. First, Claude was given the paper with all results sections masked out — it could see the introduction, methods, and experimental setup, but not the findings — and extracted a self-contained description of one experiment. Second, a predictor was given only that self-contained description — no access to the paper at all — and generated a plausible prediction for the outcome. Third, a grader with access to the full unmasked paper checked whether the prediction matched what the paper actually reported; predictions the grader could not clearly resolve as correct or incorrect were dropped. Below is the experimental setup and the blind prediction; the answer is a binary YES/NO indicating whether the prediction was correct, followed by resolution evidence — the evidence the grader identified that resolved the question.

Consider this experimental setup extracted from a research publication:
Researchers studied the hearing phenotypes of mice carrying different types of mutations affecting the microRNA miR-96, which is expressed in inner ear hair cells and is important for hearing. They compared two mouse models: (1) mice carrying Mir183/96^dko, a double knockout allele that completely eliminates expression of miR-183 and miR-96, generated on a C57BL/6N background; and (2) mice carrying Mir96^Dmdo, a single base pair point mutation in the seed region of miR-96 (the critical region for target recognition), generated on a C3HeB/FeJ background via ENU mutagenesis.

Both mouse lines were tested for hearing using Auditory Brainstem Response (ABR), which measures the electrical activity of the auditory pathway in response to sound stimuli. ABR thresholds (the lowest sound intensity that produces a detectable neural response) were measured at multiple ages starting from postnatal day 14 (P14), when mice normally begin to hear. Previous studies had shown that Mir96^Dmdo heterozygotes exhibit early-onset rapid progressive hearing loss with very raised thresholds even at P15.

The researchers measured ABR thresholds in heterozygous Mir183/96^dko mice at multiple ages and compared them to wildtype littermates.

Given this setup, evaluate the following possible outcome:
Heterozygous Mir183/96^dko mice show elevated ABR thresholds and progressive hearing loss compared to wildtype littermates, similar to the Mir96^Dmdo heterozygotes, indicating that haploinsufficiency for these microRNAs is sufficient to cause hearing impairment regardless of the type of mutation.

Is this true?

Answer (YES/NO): NO